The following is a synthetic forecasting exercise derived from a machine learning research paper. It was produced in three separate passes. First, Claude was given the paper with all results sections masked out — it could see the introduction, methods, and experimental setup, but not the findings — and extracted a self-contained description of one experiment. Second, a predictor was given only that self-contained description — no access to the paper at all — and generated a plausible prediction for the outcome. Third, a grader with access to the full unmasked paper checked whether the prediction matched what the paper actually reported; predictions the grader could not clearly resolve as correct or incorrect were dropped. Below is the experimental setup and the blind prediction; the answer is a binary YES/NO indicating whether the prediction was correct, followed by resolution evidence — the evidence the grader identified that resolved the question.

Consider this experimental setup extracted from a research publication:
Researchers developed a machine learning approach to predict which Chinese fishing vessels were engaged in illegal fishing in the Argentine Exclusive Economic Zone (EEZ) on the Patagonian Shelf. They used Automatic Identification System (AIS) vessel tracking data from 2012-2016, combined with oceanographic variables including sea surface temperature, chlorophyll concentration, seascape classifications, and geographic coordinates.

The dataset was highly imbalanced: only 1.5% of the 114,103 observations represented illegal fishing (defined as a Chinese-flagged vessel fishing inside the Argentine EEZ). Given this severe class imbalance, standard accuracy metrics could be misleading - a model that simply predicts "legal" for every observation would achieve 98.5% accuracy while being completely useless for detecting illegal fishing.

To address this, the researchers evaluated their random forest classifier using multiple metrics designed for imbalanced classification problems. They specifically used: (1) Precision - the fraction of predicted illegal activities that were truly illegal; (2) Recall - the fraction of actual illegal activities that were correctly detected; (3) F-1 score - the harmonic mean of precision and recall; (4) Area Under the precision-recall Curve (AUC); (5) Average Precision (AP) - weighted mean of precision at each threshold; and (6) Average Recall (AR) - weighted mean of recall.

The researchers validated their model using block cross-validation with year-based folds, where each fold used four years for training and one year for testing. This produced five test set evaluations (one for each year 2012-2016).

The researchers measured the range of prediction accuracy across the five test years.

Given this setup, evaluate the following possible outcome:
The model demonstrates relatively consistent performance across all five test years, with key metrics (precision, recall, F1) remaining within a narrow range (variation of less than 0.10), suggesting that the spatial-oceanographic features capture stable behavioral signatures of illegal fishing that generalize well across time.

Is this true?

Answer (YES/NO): NO